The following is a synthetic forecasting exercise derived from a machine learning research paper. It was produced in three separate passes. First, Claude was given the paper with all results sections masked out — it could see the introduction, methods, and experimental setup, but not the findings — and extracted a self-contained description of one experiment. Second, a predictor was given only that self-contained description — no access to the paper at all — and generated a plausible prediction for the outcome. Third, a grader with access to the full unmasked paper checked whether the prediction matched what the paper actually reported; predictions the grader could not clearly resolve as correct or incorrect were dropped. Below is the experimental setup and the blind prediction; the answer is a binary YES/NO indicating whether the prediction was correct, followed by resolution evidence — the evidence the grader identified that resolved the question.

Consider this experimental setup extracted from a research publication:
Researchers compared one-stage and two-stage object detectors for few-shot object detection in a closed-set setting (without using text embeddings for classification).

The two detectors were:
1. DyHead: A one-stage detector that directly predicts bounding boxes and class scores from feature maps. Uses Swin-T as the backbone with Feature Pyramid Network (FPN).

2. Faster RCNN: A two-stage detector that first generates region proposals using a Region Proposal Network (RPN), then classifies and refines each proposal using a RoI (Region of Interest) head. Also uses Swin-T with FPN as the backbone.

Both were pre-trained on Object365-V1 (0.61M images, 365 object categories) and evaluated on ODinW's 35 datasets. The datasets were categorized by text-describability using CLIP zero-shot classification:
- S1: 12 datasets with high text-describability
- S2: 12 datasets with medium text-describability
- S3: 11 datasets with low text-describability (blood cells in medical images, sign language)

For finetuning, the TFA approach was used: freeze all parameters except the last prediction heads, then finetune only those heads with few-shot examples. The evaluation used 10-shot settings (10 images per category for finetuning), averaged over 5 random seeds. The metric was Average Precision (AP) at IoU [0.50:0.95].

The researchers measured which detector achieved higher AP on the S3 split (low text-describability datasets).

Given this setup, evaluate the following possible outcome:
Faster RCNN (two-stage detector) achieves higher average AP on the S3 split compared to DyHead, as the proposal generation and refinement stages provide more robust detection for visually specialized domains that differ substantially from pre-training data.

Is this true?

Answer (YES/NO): NO